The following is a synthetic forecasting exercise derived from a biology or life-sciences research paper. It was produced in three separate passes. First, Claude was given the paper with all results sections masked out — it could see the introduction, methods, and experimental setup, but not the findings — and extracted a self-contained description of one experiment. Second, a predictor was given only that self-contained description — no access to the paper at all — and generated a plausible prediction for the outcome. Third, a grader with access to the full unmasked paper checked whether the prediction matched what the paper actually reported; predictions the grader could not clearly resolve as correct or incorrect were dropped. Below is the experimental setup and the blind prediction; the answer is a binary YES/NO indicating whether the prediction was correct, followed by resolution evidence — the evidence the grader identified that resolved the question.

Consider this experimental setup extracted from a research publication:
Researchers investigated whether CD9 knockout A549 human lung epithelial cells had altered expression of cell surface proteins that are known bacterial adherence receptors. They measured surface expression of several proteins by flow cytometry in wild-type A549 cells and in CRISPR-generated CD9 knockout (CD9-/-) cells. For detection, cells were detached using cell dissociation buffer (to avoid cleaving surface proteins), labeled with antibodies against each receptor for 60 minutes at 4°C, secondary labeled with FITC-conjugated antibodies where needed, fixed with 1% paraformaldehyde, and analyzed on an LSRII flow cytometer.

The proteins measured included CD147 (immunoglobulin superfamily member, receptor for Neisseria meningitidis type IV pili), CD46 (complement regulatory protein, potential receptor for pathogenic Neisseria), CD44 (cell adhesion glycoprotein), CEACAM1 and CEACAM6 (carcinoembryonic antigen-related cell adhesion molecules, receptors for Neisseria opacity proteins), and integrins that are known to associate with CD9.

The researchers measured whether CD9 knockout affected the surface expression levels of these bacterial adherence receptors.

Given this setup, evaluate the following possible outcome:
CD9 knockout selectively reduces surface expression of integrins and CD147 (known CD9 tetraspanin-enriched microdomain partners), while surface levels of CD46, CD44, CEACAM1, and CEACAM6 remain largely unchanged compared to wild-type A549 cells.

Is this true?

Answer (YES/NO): NO